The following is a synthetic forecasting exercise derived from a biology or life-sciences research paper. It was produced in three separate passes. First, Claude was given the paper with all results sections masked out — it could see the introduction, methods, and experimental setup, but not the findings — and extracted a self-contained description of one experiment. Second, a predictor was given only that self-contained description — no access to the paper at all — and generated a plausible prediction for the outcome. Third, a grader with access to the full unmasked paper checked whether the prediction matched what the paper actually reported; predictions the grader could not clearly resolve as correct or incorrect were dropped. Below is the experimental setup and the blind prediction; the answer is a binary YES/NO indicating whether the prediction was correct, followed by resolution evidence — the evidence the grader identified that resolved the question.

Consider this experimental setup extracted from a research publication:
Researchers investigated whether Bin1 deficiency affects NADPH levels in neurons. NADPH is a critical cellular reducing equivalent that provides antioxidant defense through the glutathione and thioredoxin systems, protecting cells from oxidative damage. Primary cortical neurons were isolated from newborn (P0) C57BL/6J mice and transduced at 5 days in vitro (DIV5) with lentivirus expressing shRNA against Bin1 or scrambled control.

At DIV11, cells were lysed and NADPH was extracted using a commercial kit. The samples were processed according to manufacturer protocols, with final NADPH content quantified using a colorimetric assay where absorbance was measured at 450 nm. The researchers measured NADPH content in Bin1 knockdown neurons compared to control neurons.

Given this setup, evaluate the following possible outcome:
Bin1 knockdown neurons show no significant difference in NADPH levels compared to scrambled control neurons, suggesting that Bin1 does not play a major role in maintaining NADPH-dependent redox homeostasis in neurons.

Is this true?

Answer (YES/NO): NO